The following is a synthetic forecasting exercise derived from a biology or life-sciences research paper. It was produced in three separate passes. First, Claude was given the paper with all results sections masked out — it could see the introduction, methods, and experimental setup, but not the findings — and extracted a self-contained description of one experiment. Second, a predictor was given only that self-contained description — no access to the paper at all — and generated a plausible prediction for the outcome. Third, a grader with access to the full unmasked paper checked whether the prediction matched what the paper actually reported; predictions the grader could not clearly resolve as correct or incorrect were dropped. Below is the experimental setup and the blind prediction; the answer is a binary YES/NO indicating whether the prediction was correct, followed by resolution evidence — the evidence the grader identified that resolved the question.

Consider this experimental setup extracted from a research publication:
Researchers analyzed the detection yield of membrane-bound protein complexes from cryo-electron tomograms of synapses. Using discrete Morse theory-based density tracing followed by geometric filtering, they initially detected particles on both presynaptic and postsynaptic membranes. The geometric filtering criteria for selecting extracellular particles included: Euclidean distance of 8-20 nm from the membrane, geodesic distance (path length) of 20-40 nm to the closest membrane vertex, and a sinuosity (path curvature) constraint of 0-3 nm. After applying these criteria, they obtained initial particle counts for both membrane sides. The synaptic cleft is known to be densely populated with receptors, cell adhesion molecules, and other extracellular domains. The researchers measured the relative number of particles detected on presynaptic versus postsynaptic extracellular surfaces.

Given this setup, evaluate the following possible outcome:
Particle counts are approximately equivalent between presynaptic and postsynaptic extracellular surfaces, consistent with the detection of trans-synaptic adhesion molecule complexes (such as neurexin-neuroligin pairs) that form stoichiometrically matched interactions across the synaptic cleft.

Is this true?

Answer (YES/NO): NO